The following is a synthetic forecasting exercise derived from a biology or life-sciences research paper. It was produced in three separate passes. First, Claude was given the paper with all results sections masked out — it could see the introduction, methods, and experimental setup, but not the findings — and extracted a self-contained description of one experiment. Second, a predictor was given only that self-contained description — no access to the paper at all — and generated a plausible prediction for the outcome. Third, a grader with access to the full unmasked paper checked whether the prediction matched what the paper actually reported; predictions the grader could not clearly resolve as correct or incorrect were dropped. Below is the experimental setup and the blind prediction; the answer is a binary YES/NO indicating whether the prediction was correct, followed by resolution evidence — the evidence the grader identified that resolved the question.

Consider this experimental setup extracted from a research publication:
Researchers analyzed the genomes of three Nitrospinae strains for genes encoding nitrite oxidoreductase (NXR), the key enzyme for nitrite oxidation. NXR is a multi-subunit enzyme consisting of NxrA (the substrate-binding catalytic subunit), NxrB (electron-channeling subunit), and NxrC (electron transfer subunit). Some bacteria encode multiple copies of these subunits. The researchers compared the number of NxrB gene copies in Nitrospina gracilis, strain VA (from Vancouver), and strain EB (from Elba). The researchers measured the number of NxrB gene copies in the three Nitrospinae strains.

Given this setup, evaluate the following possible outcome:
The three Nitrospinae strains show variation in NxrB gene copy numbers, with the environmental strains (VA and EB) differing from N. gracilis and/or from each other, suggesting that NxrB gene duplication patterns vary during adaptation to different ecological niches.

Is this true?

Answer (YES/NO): YES